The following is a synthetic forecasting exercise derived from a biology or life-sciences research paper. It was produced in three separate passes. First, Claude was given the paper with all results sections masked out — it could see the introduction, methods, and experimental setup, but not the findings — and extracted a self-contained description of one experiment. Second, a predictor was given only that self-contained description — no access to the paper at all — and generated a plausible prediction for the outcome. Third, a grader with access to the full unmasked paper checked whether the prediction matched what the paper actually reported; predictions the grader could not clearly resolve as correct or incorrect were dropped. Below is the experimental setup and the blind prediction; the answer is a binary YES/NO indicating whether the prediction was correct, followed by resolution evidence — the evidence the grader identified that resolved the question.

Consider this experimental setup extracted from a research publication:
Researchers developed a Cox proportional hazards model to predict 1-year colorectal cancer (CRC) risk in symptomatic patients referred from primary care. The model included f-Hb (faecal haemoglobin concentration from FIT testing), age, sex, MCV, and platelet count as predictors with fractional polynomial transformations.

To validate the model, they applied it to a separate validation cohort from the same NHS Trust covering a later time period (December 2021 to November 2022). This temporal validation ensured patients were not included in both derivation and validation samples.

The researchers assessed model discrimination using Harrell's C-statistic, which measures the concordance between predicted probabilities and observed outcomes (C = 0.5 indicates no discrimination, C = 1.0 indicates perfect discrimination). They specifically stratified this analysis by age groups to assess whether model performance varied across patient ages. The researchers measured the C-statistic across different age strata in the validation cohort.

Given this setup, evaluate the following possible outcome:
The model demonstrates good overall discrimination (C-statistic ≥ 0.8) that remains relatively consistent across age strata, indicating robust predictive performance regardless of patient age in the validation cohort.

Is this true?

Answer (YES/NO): YES